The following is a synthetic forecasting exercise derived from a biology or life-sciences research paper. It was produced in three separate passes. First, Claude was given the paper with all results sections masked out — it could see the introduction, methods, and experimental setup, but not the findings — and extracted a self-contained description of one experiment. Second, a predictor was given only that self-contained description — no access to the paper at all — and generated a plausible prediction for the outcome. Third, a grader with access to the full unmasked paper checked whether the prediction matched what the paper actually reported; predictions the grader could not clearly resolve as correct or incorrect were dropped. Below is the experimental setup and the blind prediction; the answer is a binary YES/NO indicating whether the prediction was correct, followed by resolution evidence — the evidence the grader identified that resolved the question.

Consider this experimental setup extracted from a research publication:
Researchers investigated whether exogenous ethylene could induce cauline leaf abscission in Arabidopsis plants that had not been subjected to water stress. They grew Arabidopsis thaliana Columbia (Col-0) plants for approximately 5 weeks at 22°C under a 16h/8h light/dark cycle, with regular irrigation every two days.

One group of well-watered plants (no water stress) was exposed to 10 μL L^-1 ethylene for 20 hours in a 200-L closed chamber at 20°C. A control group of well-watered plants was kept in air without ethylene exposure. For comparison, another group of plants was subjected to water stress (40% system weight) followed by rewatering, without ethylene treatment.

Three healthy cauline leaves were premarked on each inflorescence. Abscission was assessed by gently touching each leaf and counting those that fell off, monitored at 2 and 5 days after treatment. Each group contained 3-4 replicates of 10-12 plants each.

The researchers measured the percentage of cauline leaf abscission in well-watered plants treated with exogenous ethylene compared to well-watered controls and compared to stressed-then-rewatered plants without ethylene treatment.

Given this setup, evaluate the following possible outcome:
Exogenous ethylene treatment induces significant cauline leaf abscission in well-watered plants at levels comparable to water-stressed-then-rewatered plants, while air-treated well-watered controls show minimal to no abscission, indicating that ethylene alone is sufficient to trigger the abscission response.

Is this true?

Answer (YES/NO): NO